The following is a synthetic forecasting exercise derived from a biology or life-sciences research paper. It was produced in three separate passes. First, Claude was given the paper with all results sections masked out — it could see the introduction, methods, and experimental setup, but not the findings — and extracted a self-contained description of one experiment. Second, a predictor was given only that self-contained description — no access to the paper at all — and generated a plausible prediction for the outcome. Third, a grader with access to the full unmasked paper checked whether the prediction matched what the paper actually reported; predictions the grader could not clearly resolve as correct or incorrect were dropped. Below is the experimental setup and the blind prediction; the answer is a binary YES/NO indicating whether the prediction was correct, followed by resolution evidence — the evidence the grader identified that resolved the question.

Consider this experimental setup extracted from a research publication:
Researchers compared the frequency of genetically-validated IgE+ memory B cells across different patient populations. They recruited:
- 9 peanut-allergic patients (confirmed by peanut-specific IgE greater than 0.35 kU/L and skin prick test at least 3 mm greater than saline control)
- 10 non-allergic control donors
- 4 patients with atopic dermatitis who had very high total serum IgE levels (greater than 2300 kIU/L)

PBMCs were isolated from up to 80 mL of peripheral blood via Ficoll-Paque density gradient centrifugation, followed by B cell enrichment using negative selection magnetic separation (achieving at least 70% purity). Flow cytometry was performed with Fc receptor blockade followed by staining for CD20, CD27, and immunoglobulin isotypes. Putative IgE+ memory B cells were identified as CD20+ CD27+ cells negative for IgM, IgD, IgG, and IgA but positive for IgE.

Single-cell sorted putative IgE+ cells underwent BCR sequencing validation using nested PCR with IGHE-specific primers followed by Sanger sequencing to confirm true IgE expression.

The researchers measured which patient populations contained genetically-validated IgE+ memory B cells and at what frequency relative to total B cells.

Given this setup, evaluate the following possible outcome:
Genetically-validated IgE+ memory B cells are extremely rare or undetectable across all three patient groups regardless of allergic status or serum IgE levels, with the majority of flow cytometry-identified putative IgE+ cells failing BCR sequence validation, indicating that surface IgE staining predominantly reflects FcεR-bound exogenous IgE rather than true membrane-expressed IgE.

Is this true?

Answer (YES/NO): YES